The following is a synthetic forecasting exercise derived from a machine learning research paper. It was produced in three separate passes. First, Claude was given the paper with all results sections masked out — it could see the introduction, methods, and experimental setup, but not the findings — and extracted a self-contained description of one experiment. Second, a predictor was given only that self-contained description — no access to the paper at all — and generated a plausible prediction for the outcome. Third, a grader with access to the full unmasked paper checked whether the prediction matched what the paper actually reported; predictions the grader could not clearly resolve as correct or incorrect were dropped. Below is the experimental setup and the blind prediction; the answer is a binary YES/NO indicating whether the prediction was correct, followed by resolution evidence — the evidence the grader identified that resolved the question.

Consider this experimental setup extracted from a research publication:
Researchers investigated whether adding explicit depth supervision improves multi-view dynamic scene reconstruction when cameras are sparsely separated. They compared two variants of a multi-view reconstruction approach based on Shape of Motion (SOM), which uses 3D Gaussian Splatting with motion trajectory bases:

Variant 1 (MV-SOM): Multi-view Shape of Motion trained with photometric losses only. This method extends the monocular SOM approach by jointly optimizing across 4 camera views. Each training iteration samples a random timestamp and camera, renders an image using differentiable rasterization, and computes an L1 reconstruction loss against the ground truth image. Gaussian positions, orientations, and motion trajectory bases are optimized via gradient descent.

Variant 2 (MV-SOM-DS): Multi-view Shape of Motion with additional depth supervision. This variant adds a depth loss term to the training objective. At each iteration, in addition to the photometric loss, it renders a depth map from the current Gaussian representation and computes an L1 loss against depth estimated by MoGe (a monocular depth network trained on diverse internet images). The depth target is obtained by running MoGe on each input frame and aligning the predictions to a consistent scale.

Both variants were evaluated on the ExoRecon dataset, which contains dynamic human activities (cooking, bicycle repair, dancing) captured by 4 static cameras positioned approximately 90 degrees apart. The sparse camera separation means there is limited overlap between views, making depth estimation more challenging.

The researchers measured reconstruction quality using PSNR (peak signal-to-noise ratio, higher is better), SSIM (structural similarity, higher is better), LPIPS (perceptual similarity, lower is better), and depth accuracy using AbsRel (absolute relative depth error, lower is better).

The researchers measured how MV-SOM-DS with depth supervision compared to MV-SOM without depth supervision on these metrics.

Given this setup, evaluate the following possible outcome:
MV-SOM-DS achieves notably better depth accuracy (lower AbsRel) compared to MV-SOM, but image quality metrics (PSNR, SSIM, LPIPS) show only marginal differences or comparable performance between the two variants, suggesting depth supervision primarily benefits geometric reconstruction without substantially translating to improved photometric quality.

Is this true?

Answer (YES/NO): NO